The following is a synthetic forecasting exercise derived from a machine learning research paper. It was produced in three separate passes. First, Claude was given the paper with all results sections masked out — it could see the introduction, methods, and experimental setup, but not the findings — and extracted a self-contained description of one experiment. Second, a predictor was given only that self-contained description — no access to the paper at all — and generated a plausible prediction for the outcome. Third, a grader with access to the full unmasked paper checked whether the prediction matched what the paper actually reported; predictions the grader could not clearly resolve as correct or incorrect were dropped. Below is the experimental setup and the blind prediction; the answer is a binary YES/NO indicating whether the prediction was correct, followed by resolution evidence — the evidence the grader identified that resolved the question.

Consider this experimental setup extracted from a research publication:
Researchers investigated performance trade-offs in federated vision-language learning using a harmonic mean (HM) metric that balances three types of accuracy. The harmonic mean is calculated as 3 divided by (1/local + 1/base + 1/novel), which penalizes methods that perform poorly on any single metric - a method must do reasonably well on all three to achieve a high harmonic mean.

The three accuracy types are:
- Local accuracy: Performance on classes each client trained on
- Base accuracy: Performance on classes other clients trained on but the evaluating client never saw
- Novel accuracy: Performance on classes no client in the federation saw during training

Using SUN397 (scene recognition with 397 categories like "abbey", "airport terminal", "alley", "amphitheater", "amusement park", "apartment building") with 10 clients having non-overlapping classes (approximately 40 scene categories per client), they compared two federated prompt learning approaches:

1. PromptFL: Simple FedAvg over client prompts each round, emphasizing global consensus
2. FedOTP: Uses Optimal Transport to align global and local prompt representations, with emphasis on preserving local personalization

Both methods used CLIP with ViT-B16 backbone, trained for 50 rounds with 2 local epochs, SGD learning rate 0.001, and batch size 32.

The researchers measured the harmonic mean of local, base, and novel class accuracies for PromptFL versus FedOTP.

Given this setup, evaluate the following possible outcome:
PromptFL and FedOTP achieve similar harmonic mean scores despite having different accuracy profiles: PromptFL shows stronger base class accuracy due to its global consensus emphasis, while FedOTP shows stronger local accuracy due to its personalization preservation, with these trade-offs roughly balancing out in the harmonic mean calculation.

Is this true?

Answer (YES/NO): NO